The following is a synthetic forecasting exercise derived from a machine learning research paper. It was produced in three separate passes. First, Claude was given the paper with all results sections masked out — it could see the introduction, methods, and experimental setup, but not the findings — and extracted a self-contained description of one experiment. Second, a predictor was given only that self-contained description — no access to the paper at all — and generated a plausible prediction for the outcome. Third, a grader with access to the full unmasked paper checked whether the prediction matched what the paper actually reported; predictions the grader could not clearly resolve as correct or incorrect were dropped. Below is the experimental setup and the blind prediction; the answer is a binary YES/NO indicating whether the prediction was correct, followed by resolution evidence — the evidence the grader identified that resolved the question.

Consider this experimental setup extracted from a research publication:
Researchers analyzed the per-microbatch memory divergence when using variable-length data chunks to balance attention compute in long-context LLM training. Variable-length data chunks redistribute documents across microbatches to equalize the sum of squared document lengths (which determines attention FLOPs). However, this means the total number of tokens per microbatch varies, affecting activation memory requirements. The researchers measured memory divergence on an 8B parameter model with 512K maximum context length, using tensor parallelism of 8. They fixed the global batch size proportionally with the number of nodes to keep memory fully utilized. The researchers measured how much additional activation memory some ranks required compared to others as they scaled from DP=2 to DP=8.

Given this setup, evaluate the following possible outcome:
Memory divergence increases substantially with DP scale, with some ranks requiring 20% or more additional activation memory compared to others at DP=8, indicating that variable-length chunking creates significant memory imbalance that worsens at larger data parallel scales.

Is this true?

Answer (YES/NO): NO